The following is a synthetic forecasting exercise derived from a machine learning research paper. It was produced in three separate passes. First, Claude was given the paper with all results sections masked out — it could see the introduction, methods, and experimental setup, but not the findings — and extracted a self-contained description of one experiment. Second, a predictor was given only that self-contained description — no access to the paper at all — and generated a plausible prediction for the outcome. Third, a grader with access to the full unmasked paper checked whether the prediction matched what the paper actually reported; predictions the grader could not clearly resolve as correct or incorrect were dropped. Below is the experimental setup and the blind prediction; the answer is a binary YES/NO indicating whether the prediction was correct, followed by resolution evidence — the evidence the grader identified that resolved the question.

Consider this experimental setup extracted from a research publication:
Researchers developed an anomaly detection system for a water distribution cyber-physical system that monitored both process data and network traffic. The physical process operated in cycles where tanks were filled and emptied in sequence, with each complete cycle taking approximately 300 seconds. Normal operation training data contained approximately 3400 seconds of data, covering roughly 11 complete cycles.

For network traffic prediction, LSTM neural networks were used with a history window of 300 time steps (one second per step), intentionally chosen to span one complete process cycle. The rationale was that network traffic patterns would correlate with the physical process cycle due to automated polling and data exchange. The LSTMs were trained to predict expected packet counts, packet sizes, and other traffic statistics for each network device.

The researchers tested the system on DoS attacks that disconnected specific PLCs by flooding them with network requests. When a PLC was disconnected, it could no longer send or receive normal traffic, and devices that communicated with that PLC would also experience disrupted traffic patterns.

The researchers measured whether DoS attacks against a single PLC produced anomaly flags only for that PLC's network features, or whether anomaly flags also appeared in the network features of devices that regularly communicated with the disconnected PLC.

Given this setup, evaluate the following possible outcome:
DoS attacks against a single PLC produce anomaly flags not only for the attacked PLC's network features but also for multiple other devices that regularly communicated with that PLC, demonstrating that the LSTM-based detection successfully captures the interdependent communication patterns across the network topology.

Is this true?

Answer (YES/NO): YES